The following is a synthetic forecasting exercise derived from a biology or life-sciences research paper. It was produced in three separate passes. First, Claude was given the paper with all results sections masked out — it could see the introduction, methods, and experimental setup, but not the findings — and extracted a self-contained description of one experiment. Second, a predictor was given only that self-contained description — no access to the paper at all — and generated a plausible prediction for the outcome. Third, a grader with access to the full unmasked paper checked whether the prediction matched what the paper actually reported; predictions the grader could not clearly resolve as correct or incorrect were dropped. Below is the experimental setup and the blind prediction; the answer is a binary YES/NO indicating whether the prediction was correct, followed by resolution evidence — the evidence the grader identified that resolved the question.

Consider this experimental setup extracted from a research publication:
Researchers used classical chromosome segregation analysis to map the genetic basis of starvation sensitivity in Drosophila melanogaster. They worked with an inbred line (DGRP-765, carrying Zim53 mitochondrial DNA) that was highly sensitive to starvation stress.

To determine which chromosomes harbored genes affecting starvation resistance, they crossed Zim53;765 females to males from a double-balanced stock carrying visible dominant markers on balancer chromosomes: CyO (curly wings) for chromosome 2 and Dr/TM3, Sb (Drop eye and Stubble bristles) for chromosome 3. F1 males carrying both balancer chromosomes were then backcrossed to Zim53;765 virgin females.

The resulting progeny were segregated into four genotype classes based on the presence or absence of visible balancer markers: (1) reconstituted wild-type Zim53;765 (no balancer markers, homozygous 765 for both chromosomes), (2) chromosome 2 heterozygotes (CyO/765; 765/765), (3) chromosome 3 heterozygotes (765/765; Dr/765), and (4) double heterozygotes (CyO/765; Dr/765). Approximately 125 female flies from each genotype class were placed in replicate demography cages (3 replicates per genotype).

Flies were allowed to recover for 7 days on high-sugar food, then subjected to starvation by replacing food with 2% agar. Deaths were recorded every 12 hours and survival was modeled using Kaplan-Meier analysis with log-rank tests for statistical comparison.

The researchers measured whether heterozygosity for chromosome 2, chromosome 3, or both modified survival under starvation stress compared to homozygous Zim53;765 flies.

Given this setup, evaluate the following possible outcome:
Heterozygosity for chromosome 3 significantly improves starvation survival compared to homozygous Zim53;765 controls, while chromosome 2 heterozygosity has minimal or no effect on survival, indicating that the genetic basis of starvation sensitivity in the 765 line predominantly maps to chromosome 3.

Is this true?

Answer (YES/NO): YES